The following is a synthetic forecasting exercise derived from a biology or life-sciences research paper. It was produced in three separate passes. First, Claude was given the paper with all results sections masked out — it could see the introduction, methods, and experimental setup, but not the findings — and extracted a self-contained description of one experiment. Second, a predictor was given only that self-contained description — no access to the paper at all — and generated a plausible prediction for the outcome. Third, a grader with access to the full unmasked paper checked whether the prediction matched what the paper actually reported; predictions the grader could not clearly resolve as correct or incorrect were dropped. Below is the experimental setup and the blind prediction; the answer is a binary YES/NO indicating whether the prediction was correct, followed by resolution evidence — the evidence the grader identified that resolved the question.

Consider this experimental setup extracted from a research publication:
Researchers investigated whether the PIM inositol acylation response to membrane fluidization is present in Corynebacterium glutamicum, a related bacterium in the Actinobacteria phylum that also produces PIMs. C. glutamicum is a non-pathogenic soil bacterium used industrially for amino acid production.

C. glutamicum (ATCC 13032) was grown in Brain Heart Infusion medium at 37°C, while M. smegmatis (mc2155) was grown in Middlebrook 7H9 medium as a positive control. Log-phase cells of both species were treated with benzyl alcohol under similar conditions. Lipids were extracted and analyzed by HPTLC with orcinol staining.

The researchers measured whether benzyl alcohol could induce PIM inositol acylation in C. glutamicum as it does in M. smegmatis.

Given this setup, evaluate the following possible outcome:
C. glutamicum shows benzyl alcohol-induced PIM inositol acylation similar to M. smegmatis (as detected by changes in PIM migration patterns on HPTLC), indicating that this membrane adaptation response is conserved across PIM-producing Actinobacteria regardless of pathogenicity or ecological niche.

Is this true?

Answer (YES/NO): NO